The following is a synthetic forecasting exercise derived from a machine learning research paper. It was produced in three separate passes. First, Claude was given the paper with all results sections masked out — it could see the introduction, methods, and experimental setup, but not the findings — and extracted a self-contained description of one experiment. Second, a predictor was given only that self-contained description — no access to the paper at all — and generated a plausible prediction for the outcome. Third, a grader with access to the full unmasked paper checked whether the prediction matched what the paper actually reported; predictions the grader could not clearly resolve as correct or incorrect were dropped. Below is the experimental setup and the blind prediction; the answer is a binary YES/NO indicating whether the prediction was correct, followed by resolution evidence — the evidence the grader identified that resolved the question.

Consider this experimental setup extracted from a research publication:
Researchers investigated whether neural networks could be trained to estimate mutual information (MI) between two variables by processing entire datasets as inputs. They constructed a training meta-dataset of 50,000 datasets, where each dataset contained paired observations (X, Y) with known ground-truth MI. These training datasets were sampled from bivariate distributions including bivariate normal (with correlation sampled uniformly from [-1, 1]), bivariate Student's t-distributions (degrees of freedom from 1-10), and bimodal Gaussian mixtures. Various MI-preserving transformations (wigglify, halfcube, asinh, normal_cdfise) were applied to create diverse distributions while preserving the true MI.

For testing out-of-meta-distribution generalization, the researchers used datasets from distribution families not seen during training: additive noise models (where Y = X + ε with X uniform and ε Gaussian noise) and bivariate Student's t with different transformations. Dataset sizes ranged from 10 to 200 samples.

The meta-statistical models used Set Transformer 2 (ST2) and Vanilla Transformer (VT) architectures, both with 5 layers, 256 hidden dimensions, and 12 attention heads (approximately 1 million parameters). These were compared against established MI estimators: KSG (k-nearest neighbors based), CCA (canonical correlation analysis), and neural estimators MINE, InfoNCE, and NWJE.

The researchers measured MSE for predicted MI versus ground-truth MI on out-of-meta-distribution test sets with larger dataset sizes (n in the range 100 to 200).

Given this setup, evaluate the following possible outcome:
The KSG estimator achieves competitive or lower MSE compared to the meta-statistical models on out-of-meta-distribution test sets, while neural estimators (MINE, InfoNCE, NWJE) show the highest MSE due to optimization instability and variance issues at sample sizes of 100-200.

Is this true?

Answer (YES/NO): NO